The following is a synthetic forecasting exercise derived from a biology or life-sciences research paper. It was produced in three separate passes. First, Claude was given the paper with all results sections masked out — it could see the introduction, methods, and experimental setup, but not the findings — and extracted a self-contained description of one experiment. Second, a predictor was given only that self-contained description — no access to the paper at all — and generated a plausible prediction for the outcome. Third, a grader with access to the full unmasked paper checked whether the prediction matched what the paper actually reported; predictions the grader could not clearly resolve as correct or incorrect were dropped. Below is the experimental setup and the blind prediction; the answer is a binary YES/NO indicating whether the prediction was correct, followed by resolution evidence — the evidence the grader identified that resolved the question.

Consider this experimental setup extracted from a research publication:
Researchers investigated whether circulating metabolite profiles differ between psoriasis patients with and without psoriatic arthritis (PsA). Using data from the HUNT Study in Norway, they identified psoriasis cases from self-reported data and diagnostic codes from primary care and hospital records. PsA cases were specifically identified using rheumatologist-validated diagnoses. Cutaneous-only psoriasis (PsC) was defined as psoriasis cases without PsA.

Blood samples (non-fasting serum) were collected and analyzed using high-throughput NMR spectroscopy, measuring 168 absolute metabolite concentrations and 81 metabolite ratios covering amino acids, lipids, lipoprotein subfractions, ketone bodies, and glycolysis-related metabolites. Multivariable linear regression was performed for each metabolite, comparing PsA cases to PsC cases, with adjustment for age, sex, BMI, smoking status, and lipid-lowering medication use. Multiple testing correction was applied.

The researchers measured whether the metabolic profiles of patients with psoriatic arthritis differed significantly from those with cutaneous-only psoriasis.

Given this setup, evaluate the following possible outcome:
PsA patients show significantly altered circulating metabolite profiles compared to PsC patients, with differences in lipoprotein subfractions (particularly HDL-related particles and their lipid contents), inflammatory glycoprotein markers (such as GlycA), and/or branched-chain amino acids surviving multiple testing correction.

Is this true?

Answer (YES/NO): NO